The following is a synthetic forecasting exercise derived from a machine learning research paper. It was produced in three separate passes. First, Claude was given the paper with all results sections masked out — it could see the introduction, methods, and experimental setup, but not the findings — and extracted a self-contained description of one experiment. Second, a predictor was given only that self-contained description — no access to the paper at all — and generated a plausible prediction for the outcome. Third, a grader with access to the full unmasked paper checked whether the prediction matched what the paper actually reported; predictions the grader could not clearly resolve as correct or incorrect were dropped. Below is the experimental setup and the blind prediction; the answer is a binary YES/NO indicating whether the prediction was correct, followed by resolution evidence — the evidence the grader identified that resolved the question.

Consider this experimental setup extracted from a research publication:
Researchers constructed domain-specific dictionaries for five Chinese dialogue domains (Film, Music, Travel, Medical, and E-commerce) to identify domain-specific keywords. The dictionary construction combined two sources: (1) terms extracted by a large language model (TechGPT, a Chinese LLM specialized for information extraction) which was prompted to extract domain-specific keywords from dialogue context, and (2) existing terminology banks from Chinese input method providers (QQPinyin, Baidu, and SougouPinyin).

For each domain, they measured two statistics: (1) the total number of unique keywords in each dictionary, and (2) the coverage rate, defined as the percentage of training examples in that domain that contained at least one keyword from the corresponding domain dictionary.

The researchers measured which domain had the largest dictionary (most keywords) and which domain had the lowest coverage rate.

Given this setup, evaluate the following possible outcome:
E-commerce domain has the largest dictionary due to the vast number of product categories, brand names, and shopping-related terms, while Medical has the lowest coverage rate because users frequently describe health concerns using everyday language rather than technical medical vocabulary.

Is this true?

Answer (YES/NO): NO